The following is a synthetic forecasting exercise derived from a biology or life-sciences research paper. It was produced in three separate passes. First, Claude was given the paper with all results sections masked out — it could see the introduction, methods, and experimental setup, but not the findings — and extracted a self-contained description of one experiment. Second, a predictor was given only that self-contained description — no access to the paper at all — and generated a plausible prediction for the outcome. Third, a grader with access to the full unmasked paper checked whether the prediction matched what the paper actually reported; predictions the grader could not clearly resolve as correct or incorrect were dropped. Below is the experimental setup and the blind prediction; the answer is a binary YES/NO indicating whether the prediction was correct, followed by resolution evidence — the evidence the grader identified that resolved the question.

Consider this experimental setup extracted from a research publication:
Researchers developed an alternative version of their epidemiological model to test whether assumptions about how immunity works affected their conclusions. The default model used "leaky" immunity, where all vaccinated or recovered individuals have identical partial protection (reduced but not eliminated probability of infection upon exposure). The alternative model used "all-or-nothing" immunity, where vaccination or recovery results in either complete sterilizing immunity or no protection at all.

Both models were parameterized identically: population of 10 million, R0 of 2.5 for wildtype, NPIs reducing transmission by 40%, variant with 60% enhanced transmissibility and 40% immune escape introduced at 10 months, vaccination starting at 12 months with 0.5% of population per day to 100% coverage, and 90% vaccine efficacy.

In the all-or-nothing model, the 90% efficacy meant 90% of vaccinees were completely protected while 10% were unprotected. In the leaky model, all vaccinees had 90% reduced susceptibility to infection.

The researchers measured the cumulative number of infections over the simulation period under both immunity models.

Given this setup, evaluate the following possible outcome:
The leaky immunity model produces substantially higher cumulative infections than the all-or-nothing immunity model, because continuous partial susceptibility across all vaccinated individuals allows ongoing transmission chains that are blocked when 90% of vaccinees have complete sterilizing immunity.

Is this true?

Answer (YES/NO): NO